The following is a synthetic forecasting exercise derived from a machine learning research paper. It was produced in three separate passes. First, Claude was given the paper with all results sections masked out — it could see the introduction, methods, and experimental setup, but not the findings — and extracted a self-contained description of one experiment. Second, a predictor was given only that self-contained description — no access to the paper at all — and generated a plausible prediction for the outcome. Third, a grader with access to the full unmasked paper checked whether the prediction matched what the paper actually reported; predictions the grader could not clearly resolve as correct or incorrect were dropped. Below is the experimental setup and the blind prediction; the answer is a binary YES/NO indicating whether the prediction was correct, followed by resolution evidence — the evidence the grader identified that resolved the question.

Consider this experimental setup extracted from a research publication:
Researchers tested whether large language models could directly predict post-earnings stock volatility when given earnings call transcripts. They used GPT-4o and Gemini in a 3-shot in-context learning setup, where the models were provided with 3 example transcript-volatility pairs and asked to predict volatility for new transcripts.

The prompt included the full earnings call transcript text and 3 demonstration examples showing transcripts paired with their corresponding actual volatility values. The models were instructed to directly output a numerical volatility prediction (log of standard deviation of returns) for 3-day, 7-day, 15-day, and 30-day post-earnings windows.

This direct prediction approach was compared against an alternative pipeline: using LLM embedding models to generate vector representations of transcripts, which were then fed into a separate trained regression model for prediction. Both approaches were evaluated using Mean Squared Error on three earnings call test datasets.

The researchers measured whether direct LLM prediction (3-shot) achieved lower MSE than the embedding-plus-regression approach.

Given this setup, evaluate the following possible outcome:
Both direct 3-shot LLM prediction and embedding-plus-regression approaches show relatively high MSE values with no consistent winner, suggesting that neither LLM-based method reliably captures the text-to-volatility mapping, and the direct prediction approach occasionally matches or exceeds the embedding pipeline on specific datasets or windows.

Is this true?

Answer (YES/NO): NO